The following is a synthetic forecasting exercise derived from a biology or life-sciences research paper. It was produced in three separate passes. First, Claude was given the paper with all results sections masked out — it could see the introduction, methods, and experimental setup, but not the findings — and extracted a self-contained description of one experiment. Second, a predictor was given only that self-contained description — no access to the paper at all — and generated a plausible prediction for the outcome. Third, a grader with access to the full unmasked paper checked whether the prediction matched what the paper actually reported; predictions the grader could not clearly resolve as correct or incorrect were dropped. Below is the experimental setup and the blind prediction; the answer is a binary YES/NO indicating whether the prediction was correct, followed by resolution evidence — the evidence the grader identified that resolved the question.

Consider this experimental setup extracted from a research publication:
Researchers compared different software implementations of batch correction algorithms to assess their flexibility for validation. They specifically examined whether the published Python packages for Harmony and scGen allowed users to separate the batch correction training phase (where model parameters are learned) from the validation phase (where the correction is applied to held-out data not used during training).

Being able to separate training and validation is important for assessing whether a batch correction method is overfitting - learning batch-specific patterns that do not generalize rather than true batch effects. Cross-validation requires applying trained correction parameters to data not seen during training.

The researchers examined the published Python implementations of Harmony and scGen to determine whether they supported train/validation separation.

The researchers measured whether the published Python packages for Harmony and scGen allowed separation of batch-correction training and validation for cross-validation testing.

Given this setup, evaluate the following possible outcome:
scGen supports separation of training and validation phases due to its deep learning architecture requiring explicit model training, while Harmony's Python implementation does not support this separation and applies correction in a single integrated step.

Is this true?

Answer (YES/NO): NO